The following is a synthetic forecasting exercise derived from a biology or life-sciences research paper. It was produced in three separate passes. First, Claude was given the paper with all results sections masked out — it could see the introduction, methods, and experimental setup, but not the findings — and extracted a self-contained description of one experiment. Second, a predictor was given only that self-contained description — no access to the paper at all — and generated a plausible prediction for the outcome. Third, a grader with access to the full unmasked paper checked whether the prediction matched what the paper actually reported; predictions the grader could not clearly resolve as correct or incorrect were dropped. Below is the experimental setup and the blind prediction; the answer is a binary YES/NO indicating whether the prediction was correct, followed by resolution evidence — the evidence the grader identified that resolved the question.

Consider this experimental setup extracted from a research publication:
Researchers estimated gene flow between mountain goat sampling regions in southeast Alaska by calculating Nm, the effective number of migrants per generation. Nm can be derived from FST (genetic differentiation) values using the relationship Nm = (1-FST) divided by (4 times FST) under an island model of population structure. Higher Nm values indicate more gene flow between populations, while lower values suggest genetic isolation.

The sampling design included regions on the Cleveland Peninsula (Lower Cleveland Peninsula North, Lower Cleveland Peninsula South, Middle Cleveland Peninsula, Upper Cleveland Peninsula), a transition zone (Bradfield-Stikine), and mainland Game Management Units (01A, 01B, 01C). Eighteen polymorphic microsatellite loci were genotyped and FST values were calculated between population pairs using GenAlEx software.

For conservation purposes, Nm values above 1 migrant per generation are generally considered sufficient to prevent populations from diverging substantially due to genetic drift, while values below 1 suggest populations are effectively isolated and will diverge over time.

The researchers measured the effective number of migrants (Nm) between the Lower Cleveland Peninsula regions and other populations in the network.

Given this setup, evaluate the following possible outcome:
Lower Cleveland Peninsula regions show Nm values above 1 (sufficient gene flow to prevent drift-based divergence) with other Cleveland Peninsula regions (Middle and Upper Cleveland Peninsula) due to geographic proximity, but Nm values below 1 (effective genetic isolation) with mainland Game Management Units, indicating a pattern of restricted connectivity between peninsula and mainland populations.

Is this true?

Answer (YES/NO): NO